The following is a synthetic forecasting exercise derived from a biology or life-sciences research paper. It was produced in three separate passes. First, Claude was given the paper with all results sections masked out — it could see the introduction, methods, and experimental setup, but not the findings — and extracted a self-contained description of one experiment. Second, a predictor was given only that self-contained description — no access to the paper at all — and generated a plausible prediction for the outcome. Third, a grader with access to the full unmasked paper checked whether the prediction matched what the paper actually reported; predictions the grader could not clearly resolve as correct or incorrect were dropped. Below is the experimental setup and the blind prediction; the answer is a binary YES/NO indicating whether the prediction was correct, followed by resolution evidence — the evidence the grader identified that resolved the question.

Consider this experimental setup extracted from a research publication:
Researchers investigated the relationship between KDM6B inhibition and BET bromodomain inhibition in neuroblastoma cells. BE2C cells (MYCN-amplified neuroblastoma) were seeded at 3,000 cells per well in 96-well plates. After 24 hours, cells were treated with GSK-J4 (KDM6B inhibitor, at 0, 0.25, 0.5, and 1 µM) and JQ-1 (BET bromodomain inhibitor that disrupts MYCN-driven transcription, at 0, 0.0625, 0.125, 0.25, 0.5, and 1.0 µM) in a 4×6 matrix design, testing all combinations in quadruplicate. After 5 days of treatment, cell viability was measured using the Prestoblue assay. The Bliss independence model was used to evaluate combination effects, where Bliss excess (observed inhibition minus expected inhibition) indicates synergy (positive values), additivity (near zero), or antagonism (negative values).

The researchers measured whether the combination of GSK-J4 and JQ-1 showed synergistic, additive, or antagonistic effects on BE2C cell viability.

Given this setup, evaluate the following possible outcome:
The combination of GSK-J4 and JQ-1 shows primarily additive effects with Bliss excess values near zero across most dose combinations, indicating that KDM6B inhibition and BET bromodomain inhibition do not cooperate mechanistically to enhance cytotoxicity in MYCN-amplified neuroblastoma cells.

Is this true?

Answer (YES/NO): NO